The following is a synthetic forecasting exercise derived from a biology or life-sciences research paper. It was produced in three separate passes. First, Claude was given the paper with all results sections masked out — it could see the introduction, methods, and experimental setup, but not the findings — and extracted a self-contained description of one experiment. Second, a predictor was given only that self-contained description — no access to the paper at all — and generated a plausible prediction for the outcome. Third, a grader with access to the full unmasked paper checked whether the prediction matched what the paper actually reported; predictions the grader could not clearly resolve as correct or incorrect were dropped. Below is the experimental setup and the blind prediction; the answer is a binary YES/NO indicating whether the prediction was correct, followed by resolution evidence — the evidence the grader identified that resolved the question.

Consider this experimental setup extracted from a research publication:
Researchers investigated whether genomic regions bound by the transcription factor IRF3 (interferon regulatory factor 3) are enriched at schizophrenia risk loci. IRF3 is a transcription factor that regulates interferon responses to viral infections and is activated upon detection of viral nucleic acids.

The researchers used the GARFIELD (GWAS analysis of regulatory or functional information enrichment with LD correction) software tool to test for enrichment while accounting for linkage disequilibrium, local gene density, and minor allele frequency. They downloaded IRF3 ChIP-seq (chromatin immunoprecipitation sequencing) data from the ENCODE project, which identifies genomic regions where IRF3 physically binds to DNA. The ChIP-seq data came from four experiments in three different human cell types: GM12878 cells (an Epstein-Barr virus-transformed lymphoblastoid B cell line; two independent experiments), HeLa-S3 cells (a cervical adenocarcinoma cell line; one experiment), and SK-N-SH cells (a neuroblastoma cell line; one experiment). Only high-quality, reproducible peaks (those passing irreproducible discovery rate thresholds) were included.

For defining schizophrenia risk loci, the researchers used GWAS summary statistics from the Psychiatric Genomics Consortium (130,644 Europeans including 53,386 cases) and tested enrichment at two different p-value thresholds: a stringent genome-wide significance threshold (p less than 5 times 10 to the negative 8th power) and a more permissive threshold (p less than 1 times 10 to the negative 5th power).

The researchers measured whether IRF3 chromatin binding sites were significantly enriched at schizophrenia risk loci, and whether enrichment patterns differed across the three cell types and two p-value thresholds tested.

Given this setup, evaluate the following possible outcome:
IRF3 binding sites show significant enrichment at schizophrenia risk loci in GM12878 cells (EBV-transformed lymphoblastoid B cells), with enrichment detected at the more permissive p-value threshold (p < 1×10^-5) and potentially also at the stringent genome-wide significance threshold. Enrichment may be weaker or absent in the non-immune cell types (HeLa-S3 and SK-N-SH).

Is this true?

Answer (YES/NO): NO